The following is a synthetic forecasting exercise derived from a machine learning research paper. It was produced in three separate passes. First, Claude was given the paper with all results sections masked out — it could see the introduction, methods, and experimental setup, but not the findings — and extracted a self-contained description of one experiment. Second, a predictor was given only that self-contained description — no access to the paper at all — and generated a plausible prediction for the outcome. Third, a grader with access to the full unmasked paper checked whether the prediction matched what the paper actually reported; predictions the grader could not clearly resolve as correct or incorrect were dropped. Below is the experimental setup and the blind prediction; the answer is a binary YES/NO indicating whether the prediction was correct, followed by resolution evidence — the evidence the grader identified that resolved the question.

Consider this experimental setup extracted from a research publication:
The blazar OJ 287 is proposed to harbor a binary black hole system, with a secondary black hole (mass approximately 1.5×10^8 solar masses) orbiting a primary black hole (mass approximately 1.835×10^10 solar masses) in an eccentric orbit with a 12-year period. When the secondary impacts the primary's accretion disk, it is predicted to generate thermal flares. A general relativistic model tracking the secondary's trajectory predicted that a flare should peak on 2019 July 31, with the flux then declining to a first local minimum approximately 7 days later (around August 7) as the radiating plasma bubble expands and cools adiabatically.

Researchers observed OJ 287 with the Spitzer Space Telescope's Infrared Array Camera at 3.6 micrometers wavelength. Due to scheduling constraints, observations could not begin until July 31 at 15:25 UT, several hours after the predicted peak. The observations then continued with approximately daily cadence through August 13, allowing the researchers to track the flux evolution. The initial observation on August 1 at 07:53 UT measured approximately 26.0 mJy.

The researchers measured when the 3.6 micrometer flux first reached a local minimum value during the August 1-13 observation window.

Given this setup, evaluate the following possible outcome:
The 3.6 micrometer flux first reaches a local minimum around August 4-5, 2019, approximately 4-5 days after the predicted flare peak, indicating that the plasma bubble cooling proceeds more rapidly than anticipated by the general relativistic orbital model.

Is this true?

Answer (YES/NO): NO